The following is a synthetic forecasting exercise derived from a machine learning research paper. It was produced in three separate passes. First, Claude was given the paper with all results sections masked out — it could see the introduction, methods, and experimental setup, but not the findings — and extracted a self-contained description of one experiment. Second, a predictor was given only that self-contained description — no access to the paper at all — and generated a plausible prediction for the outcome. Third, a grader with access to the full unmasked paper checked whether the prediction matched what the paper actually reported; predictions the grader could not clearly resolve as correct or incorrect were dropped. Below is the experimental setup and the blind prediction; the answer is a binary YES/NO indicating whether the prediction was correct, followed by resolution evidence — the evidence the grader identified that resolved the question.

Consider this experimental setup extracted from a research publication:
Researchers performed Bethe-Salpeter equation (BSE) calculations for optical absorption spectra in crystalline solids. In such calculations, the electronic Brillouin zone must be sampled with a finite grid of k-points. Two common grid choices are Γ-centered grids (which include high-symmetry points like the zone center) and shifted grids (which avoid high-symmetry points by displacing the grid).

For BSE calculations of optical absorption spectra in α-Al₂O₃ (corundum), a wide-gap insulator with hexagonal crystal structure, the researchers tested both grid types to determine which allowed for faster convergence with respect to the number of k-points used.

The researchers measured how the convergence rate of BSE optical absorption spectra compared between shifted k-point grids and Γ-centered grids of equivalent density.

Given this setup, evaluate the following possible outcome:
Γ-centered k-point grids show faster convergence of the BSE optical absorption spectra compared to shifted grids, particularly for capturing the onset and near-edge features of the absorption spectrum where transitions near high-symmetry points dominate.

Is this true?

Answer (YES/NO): NO